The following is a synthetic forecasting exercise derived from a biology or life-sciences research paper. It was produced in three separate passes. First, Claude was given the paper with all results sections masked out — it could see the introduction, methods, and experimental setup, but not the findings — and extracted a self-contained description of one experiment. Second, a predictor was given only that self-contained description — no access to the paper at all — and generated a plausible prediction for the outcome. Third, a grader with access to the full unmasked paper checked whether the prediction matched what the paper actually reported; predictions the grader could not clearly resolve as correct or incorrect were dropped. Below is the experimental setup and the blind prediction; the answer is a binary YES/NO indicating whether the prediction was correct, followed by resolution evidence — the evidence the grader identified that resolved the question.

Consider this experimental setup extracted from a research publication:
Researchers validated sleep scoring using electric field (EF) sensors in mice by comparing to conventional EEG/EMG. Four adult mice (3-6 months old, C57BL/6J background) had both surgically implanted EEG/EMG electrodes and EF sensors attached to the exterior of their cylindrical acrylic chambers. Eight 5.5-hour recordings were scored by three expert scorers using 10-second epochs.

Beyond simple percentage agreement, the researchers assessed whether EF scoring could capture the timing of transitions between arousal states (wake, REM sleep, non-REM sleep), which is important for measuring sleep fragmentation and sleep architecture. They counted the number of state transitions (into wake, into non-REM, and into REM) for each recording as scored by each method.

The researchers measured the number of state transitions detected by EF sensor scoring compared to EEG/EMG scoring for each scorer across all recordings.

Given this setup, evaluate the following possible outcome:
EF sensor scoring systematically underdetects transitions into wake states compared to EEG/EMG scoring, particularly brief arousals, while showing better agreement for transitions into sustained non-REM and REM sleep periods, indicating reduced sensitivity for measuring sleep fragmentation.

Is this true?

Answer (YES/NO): YES